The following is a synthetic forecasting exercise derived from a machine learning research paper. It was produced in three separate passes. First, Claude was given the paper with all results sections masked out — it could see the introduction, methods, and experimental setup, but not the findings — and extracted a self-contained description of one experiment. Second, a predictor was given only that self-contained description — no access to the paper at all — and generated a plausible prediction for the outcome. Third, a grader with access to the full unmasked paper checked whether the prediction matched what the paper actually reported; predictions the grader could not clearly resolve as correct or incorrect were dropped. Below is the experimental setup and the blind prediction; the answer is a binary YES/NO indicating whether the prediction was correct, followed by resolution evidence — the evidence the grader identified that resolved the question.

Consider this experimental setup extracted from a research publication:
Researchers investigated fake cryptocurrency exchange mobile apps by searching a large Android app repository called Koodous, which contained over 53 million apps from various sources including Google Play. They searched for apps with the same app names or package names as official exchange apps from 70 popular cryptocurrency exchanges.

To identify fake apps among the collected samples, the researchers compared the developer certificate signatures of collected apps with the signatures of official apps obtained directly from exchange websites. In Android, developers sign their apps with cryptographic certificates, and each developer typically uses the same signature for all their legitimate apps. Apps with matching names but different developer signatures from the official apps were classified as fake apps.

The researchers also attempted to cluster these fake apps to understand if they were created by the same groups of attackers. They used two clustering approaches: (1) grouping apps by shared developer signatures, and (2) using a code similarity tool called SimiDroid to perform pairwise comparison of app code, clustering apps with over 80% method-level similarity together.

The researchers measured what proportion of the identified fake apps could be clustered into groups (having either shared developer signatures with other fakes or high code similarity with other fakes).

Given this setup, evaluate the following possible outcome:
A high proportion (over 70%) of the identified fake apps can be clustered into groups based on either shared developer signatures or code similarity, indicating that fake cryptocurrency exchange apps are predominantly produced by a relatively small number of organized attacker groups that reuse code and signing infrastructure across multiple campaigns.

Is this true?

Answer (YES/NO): YES